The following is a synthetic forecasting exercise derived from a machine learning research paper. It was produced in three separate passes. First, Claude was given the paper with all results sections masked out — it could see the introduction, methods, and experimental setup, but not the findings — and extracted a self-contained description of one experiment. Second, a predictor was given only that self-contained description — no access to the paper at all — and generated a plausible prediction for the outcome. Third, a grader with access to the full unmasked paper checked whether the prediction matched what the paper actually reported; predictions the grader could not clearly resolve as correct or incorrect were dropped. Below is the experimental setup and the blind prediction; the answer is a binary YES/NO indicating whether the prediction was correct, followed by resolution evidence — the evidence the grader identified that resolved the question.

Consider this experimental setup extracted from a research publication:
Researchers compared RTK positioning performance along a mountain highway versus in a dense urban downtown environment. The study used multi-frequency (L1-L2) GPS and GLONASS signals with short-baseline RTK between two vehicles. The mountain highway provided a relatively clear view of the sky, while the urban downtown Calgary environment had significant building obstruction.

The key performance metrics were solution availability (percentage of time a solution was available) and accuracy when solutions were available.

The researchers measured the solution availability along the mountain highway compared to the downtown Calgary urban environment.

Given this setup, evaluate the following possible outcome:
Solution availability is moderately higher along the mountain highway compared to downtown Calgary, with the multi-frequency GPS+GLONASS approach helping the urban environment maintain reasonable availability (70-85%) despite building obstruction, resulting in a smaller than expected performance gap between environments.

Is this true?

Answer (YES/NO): NO